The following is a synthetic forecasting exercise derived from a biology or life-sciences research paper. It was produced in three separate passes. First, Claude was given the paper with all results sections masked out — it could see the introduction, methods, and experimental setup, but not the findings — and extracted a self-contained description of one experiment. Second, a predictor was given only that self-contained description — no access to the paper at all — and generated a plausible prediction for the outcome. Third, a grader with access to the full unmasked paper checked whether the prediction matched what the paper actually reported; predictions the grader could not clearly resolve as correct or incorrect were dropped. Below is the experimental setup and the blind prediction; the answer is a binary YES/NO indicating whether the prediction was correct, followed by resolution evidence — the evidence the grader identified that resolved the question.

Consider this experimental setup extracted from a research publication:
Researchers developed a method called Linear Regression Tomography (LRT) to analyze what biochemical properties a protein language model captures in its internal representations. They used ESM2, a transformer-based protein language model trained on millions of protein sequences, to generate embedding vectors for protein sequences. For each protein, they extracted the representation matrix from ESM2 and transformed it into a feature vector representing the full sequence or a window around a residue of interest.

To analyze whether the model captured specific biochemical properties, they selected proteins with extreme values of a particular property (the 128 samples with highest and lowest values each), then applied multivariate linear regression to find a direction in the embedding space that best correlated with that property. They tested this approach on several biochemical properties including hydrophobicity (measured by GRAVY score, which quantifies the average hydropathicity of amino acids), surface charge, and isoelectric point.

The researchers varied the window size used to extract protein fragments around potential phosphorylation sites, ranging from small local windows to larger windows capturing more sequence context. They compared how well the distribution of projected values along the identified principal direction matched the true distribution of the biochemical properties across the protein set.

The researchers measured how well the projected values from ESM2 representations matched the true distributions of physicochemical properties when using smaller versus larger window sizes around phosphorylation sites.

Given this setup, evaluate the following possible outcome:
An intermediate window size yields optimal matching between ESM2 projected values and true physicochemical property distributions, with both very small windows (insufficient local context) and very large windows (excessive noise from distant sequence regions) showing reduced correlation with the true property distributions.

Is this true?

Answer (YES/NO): NO